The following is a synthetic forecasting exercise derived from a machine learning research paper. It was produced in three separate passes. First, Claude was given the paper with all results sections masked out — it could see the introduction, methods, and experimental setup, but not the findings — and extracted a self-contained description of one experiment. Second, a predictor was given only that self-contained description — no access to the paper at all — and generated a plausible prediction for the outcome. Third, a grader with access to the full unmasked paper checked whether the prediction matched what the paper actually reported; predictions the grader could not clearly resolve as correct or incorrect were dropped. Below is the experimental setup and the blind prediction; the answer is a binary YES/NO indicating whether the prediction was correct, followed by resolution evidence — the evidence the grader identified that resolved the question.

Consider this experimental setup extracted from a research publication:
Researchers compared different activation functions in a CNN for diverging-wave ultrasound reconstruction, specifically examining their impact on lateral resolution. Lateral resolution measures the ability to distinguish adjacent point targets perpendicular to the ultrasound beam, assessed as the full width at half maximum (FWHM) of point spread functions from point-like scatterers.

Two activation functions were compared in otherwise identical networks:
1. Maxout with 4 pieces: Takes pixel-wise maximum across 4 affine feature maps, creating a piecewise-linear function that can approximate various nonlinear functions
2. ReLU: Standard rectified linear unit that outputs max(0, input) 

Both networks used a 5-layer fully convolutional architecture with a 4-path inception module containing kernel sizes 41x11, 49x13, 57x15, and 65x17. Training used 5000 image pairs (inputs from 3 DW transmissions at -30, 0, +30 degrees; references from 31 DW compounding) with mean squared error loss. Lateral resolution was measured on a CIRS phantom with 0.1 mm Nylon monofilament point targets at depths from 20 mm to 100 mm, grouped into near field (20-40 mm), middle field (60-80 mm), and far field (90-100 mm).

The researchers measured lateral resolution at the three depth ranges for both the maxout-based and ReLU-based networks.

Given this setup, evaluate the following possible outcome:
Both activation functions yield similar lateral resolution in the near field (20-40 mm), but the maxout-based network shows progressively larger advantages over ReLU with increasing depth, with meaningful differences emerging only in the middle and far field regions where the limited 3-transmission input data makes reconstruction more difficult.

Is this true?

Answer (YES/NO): NO